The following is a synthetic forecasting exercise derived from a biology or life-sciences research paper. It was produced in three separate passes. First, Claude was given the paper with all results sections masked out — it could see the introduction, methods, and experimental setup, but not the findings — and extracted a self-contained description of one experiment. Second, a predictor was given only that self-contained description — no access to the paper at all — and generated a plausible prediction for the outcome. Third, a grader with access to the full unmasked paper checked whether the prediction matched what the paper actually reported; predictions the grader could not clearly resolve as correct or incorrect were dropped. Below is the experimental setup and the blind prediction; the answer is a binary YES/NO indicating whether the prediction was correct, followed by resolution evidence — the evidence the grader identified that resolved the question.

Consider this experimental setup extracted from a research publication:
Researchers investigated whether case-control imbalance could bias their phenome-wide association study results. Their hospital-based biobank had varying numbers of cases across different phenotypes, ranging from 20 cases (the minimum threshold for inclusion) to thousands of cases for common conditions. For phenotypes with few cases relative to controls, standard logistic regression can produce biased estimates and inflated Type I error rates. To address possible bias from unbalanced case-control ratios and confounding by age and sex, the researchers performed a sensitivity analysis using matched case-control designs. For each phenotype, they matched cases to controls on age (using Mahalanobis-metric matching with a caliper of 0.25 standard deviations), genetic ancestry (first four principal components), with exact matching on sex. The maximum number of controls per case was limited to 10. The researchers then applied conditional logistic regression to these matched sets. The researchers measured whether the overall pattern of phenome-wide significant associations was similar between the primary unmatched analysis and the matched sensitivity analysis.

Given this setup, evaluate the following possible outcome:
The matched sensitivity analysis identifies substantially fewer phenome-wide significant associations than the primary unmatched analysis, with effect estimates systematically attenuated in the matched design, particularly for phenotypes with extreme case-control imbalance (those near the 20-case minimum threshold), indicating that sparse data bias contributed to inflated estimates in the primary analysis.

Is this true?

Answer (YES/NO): NO